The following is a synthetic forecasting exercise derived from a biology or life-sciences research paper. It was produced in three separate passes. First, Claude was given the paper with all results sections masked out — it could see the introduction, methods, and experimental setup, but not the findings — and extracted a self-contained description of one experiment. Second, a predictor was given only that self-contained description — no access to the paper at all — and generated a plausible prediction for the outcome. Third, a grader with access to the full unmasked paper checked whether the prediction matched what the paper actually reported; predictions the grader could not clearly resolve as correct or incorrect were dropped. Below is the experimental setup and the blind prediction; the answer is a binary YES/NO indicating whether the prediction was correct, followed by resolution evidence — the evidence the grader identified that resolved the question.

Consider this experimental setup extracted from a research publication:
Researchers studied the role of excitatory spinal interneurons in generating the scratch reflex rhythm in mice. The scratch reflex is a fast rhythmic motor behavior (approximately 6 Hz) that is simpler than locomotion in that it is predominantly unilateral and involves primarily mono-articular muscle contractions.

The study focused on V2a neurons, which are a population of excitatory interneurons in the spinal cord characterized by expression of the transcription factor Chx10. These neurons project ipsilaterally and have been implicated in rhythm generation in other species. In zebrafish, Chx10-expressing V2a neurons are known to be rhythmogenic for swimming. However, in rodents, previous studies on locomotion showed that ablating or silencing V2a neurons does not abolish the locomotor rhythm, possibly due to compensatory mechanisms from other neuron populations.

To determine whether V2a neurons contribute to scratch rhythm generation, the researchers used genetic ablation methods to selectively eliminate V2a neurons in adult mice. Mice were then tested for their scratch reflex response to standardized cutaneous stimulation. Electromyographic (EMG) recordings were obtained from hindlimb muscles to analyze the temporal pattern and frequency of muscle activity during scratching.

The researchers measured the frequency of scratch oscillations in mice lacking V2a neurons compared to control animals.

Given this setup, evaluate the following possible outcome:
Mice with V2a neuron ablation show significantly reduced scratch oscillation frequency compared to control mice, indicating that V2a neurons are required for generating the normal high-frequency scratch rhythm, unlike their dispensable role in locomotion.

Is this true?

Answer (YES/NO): YES